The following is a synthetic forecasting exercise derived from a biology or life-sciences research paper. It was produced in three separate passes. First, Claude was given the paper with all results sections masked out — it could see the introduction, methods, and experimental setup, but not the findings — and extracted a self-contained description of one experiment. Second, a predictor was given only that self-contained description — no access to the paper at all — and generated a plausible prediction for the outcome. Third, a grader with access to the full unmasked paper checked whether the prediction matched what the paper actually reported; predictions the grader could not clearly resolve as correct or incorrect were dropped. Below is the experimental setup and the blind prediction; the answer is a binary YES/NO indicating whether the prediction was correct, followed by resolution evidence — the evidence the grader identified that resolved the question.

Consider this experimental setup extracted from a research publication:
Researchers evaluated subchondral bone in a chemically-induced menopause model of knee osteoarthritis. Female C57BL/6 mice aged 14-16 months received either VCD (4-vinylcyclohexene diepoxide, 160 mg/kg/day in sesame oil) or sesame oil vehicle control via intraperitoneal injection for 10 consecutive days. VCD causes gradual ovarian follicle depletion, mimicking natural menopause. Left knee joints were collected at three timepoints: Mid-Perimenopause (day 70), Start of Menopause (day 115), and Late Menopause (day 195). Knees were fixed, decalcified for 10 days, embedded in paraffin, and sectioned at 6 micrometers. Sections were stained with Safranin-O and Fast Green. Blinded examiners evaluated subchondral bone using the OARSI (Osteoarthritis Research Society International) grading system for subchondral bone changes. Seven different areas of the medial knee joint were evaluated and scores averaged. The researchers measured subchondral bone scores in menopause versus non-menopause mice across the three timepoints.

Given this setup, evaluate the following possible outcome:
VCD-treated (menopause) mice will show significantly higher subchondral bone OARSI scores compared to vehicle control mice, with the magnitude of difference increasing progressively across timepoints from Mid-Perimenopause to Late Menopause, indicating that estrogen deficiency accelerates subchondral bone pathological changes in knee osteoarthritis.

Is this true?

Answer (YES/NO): NO